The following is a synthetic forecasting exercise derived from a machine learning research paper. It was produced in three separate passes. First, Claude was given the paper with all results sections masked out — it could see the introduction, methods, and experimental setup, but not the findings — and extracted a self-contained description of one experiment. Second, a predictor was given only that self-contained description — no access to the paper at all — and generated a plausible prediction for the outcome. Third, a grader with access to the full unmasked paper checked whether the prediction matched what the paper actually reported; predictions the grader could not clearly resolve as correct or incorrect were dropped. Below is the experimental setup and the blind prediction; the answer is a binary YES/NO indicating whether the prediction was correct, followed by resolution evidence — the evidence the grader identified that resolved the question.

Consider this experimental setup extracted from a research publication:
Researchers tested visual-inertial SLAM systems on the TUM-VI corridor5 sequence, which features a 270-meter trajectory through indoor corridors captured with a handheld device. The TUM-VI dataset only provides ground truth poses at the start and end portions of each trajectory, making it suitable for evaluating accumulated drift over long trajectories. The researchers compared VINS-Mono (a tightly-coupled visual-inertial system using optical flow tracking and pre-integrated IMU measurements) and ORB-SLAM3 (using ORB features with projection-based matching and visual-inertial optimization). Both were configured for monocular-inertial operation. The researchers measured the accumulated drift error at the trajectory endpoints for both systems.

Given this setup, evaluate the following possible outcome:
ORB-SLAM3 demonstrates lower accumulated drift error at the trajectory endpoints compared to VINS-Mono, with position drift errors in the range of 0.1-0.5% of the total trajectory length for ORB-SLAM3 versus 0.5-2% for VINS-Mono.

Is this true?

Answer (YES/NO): NO